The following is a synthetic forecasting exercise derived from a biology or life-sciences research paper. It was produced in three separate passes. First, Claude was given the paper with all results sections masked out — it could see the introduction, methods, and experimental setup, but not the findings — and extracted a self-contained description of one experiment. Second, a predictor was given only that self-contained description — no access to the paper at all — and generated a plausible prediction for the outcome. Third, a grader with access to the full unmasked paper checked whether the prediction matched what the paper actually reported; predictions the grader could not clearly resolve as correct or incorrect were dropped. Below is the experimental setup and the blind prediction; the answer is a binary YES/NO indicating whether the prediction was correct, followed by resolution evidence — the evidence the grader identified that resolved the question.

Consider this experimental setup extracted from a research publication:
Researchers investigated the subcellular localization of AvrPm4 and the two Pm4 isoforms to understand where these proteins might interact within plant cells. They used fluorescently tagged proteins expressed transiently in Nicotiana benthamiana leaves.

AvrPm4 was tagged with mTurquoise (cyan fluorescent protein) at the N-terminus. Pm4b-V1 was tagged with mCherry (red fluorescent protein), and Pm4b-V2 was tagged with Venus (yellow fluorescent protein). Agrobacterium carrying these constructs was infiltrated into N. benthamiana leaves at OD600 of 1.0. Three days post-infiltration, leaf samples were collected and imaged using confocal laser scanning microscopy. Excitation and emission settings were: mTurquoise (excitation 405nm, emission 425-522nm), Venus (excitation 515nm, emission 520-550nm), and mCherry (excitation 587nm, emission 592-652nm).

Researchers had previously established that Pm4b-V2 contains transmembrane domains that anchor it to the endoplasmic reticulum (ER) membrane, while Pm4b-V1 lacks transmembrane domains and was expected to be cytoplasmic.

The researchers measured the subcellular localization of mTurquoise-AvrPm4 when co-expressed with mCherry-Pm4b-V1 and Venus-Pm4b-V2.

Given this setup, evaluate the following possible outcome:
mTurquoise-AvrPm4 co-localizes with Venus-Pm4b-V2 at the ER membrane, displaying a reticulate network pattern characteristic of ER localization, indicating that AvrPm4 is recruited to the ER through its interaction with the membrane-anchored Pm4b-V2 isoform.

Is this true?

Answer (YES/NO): YES